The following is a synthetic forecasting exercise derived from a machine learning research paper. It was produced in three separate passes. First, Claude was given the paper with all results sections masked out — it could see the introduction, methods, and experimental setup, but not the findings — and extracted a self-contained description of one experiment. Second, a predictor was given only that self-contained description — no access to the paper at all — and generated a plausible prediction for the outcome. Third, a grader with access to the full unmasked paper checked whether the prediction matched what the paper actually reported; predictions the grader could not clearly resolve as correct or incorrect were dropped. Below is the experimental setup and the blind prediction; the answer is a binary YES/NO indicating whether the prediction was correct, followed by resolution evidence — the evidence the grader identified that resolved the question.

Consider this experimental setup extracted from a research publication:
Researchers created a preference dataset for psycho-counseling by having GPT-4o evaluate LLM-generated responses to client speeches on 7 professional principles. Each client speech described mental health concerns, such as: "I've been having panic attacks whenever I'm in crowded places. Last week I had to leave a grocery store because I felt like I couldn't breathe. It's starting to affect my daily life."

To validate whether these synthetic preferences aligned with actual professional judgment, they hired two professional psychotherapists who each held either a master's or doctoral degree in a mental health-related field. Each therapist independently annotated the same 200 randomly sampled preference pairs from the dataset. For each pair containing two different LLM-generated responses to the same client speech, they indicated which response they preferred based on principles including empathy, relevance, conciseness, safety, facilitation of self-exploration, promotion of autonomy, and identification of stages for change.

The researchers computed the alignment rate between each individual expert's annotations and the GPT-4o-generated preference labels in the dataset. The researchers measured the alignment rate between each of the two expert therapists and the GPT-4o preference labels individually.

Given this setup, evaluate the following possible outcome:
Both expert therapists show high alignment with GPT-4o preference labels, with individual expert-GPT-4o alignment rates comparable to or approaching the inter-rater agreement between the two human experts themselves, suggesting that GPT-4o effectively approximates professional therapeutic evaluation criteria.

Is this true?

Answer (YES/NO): YES